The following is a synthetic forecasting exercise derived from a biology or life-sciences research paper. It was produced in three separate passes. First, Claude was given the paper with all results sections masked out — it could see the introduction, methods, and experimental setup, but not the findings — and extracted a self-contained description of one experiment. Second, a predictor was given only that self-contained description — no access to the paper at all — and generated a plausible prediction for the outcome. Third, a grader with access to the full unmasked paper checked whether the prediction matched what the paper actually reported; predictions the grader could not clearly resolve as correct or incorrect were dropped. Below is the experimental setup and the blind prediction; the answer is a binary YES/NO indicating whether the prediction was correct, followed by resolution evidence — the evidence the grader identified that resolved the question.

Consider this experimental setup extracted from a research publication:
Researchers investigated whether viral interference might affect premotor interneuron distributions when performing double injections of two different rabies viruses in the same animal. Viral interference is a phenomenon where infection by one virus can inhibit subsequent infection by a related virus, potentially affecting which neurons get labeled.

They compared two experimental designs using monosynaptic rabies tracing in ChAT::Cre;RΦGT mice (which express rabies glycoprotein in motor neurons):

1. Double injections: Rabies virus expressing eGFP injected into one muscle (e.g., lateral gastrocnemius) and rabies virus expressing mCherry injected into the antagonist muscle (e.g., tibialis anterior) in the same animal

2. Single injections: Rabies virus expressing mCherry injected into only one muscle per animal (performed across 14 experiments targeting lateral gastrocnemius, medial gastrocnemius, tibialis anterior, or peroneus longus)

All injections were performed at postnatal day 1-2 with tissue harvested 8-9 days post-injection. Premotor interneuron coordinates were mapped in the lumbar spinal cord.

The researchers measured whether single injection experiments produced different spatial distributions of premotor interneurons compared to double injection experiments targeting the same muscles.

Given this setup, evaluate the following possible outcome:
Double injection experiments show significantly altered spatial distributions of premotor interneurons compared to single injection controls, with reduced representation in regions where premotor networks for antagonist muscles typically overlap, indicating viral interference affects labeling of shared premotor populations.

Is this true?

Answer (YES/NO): NO